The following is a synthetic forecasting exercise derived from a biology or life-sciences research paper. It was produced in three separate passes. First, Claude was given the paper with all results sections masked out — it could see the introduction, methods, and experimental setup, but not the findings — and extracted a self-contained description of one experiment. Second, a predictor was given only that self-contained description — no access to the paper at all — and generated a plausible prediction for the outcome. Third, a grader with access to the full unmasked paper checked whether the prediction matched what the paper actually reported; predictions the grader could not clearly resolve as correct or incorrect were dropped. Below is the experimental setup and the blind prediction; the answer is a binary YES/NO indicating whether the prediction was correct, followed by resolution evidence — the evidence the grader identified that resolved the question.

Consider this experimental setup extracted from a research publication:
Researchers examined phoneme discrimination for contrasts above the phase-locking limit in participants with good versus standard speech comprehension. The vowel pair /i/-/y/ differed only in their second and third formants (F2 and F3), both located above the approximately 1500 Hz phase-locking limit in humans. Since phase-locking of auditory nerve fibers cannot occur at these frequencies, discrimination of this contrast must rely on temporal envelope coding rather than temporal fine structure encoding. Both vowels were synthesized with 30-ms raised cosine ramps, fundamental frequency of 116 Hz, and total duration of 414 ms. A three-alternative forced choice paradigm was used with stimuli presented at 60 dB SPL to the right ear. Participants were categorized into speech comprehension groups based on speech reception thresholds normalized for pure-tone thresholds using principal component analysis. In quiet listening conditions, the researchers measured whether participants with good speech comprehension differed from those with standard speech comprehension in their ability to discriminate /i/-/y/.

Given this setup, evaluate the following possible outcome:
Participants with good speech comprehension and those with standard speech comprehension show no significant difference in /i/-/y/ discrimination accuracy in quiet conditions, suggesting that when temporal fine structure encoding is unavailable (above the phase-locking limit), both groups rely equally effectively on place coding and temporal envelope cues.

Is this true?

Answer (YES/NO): NO